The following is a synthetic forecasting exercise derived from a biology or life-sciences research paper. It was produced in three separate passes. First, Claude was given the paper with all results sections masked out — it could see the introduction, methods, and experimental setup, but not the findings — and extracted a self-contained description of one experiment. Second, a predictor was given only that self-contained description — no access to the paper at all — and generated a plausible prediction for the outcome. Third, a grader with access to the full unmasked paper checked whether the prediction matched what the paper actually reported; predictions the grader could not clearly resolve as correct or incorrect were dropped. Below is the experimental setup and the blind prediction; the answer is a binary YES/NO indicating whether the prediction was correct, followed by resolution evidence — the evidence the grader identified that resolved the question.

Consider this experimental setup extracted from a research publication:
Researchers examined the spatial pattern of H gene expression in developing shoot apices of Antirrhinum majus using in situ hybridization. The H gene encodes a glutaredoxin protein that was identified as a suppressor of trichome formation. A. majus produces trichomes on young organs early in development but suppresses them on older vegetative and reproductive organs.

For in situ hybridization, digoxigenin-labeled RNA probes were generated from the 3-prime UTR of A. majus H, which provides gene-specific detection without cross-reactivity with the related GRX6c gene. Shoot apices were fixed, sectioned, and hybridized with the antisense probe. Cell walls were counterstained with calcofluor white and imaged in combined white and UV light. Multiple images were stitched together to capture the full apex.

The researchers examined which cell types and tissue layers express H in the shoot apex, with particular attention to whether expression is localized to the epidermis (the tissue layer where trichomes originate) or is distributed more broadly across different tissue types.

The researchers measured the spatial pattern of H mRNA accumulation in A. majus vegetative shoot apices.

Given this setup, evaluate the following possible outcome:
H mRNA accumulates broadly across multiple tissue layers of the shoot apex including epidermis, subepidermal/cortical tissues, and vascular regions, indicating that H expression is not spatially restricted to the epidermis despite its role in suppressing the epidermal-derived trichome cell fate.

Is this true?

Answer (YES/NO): NO